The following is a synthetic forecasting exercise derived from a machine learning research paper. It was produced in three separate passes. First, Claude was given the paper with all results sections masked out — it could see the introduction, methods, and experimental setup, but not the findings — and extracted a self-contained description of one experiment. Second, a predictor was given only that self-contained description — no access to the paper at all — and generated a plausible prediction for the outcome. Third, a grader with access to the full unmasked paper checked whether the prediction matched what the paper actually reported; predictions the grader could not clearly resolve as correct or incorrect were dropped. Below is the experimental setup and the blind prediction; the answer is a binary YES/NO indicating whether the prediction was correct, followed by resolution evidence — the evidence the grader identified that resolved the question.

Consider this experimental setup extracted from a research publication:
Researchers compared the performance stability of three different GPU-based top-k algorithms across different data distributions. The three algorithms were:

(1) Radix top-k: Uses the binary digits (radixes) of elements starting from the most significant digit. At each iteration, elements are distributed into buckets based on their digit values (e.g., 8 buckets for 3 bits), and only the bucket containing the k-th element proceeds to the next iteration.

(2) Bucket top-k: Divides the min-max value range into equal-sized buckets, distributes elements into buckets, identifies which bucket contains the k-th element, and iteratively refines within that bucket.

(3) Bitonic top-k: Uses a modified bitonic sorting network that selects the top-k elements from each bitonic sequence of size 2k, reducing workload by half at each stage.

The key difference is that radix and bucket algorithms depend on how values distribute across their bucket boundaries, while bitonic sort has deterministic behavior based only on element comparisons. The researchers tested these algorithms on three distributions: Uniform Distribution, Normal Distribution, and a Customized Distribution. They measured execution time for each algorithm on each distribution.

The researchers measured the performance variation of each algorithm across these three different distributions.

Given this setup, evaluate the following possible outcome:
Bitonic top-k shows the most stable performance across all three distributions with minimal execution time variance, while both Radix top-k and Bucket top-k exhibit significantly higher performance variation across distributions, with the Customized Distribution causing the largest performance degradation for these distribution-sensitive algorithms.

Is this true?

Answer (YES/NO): NO